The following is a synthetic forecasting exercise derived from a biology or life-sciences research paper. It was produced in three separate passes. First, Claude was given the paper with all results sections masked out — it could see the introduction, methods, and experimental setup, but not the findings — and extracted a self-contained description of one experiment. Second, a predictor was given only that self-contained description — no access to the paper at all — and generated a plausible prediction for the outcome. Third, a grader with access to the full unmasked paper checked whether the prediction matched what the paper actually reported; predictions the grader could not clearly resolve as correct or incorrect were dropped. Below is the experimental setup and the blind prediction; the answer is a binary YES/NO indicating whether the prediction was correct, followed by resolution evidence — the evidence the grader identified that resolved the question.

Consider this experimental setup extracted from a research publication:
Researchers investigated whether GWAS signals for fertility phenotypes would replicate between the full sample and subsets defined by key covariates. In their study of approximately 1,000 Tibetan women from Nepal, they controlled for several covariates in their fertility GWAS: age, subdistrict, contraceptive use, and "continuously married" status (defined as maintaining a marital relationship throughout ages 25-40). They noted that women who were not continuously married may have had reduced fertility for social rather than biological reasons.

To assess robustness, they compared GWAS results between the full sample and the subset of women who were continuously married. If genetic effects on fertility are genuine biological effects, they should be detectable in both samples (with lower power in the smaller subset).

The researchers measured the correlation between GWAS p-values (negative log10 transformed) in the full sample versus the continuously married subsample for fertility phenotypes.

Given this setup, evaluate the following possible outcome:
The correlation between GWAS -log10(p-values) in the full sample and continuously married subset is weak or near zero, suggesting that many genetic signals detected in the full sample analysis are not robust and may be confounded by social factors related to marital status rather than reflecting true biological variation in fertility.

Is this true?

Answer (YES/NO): NO